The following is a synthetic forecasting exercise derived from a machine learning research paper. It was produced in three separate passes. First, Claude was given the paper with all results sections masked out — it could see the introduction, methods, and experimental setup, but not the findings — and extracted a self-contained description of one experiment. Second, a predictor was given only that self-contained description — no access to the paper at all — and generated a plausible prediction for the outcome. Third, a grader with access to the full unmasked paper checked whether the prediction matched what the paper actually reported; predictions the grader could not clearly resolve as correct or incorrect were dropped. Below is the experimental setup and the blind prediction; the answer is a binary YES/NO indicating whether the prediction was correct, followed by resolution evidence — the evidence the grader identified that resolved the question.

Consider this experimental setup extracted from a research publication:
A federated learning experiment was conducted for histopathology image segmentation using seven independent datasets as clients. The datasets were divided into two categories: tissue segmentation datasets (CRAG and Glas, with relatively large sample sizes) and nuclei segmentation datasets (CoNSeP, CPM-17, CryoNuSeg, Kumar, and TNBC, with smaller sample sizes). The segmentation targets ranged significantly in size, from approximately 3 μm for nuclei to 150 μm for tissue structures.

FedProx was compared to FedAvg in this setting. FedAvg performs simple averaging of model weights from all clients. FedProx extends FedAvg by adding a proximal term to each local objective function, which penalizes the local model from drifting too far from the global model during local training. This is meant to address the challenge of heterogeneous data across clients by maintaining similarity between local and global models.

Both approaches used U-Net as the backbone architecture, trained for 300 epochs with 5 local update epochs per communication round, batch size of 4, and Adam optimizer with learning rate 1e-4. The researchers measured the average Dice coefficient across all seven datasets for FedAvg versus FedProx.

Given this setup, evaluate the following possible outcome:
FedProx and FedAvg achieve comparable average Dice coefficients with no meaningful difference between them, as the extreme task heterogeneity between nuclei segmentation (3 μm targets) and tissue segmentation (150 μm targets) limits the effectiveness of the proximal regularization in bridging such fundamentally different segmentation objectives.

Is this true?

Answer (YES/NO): YES